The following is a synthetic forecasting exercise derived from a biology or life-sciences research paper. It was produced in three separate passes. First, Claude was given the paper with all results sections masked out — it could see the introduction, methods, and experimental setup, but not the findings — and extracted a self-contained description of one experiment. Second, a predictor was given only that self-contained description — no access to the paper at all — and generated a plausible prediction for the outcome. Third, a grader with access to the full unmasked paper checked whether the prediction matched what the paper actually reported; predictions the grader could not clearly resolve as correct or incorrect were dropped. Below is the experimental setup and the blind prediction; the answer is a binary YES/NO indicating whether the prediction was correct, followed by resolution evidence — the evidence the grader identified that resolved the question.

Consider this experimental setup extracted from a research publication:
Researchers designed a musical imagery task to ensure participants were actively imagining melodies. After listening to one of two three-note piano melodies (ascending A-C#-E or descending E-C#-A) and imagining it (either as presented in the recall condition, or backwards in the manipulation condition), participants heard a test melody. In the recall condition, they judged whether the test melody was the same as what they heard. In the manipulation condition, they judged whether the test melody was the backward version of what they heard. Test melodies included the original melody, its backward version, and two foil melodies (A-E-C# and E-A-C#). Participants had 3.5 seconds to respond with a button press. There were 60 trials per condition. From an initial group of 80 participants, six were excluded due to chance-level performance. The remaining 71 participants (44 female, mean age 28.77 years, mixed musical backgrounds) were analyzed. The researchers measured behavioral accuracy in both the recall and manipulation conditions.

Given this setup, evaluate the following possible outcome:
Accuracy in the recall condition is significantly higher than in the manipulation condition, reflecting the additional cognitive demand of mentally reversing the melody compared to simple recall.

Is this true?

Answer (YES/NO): YES